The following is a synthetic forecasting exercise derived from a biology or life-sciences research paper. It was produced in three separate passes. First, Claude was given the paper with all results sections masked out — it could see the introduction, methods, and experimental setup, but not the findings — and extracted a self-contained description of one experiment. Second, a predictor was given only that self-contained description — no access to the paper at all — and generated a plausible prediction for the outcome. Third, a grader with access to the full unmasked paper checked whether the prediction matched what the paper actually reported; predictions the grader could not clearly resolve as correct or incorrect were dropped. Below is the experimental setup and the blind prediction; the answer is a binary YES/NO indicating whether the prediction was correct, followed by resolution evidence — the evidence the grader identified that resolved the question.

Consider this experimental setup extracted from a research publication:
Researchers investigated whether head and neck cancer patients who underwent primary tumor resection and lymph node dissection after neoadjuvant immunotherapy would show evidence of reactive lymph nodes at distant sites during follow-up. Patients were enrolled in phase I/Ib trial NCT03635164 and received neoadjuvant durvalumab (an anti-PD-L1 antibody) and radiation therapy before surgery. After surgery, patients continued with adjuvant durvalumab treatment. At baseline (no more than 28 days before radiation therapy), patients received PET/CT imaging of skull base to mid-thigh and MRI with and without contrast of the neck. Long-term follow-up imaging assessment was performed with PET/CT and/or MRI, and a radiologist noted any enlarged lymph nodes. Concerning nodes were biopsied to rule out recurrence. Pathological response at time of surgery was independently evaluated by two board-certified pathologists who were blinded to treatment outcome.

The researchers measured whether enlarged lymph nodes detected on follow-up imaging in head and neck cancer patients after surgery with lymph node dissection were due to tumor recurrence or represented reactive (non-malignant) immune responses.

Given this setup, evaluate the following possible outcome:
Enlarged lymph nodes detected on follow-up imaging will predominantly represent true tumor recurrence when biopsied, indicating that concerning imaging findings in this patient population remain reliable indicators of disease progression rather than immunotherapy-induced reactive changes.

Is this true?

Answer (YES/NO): NO